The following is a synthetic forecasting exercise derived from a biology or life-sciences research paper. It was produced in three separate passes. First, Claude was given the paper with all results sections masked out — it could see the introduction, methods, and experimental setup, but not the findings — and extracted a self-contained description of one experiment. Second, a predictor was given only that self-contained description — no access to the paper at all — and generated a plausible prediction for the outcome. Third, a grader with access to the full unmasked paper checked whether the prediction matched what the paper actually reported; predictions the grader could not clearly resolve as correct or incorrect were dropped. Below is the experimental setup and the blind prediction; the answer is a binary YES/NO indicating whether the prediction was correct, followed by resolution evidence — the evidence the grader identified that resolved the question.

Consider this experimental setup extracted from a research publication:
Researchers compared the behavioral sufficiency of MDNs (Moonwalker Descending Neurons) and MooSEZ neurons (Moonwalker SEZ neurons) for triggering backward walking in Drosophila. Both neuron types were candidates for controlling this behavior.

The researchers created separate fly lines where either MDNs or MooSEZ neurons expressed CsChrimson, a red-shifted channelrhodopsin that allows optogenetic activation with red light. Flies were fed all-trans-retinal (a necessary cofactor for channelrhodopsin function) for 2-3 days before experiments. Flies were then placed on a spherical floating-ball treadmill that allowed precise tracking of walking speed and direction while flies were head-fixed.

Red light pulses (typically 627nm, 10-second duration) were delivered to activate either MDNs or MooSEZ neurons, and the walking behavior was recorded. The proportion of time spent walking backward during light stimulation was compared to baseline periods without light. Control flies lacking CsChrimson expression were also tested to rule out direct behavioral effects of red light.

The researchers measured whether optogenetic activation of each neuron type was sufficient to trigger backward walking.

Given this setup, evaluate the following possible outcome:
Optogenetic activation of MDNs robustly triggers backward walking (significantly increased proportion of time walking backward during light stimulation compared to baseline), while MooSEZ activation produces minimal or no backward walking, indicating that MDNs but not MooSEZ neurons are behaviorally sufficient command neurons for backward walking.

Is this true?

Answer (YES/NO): NO